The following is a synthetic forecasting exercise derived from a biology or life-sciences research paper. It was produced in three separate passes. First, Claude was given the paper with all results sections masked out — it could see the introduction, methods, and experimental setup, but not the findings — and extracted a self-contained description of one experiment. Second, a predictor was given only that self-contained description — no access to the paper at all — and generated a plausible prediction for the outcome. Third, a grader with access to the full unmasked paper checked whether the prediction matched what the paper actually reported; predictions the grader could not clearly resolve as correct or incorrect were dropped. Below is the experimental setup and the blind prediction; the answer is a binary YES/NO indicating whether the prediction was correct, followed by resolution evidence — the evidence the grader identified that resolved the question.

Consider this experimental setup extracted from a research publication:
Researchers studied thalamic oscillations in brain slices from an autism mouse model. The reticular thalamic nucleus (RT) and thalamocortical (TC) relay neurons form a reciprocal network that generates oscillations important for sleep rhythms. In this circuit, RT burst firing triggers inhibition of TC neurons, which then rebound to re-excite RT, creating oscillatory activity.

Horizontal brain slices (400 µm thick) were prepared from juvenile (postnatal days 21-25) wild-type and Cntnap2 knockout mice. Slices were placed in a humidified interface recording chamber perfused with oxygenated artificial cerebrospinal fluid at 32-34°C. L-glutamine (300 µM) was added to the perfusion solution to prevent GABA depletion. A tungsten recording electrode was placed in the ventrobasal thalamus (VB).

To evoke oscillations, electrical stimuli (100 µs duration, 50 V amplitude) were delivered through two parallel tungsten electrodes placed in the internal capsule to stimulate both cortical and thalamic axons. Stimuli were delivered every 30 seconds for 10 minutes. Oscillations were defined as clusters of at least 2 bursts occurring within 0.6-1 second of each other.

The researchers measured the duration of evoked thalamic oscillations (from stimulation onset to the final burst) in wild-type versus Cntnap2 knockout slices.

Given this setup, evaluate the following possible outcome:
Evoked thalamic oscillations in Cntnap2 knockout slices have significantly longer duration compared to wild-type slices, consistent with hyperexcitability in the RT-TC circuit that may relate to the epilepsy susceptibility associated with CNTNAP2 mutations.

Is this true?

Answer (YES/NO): YES